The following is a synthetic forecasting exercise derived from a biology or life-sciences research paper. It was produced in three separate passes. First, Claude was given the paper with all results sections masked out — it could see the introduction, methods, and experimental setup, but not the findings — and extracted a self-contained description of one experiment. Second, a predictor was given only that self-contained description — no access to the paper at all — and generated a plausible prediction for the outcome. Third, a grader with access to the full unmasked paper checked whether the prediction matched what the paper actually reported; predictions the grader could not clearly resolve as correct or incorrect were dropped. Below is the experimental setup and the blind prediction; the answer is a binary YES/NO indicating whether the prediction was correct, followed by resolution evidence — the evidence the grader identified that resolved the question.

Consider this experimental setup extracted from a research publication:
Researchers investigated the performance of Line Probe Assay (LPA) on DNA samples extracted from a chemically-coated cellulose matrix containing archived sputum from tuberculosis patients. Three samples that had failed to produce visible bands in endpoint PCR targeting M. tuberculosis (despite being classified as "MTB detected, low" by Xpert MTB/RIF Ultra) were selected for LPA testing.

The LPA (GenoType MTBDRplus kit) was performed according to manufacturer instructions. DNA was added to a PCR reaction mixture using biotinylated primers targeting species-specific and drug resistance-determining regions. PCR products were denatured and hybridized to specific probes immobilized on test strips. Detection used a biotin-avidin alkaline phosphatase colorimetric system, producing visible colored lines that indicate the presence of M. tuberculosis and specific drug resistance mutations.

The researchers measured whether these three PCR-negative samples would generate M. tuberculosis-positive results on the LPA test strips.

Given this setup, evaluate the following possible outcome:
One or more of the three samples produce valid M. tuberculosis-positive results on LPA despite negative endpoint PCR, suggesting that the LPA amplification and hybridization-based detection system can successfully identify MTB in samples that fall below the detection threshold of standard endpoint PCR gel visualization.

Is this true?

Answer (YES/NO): YES